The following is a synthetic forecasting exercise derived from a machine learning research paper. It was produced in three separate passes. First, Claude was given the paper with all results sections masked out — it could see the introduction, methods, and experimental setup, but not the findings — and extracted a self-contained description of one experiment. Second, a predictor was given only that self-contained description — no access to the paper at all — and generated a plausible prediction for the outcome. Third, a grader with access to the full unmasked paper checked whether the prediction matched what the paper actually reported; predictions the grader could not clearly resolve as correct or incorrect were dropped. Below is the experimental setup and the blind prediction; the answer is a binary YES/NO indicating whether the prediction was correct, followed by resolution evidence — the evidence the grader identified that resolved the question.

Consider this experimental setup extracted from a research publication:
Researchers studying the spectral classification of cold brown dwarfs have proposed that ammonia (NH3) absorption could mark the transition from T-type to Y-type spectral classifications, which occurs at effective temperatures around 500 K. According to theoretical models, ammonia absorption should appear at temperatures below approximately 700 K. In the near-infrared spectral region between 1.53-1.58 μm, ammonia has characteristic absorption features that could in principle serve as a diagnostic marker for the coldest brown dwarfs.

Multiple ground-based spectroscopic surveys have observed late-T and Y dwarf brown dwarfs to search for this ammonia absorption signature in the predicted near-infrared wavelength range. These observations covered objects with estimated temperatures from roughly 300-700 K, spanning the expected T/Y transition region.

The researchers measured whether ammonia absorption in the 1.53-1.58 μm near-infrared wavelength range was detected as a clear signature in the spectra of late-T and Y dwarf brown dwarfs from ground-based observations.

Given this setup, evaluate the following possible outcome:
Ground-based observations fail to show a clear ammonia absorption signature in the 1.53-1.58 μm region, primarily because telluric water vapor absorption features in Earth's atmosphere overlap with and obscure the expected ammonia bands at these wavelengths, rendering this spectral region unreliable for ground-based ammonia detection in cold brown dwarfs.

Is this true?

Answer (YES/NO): NO